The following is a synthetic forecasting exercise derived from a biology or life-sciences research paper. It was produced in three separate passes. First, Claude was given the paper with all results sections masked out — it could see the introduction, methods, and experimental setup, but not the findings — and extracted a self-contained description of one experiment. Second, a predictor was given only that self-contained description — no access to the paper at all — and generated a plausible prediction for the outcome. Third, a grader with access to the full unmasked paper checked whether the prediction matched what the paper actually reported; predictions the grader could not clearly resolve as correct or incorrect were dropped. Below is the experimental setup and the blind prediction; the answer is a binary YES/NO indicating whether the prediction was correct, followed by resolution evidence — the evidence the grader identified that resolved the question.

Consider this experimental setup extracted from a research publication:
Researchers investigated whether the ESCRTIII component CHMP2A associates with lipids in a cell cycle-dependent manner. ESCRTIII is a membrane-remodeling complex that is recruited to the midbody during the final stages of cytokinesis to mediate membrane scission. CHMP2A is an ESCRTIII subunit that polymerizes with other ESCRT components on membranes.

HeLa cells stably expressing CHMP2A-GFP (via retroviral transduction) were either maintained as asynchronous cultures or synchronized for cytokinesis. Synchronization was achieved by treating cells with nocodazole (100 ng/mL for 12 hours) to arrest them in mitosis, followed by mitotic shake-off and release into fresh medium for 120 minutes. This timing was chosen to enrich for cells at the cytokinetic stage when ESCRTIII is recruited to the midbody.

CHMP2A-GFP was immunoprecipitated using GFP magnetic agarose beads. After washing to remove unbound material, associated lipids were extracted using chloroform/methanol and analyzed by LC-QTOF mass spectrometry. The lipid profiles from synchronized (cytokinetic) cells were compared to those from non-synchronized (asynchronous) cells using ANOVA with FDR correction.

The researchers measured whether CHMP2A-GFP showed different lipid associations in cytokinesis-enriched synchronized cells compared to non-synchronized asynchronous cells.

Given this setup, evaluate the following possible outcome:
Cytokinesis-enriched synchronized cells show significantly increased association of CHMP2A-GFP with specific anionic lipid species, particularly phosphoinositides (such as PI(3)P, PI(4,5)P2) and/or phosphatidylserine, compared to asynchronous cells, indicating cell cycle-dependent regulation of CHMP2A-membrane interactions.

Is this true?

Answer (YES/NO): NO